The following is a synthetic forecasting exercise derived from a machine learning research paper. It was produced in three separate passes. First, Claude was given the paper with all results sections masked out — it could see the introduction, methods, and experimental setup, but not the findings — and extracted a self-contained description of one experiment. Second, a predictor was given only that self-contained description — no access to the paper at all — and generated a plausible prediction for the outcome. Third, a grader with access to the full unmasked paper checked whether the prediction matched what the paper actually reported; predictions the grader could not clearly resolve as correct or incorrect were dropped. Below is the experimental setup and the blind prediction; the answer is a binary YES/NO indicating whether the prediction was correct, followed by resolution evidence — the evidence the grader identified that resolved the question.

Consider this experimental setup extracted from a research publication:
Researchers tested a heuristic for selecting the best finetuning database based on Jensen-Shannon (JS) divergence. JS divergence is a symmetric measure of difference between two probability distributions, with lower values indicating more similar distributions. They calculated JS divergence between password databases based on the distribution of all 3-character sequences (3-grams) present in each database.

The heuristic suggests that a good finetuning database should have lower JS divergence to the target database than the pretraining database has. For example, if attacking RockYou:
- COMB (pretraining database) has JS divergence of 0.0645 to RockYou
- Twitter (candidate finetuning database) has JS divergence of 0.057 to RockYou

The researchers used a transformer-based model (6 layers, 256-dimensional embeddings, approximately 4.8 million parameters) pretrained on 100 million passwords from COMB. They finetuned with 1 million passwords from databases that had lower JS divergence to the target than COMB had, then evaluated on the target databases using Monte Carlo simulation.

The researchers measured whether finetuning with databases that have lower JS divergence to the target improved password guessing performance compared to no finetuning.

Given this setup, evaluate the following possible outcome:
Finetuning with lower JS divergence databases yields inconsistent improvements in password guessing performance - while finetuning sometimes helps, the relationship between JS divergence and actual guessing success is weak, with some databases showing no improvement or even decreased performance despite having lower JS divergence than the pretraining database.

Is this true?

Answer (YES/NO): NO